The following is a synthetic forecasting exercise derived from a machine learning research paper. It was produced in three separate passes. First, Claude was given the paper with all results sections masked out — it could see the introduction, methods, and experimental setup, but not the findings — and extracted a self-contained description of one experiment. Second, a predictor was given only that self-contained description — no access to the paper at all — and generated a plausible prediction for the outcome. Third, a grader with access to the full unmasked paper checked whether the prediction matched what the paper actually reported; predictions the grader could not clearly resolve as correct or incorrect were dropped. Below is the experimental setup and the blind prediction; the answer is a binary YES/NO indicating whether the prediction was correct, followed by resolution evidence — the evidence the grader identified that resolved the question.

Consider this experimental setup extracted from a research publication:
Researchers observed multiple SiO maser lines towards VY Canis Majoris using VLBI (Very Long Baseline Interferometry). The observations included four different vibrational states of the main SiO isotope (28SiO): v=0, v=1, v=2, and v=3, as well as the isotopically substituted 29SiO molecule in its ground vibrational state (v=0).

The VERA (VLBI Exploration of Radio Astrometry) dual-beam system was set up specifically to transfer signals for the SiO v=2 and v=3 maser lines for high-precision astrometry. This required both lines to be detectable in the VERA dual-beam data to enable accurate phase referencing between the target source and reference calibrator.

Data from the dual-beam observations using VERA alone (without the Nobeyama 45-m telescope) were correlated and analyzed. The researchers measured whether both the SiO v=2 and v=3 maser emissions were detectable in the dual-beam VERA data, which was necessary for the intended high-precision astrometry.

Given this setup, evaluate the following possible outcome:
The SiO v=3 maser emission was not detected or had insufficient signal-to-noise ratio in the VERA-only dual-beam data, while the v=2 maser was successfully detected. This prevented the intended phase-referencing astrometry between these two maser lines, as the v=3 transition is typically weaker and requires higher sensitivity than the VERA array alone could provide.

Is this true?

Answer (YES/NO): YES